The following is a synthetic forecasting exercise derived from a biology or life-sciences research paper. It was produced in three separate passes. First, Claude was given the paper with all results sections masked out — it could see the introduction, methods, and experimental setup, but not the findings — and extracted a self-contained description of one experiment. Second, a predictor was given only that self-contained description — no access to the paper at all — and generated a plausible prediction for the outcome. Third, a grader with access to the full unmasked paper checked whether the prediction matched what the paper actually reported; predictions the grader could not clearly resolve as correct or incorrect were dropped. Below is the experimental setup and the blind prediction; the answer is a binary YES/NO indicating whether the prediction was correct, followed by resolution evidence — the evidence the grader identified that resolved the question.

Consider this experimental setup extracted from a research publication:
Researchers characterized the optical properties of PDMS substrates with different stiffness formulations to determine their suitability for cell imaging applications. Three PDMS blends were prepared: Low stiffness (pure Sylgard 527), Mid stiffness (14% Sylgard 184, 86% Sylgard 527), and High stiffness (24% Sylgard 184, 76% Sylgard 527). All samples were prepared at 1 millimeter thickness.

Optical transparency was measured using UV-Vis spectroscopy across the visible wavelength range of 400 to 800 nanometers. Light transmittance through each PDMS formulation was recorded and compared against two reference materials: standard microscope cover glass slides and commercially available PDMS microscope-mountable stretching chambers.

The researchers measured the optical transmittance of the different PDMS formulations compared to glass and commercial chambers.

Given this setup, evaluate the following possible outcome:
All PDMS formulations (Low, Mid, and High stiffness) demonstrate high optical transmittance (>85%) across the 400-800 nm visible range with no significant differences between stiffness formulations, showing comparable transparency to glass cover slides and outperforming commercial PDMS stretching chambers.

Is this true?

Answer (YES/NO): NO